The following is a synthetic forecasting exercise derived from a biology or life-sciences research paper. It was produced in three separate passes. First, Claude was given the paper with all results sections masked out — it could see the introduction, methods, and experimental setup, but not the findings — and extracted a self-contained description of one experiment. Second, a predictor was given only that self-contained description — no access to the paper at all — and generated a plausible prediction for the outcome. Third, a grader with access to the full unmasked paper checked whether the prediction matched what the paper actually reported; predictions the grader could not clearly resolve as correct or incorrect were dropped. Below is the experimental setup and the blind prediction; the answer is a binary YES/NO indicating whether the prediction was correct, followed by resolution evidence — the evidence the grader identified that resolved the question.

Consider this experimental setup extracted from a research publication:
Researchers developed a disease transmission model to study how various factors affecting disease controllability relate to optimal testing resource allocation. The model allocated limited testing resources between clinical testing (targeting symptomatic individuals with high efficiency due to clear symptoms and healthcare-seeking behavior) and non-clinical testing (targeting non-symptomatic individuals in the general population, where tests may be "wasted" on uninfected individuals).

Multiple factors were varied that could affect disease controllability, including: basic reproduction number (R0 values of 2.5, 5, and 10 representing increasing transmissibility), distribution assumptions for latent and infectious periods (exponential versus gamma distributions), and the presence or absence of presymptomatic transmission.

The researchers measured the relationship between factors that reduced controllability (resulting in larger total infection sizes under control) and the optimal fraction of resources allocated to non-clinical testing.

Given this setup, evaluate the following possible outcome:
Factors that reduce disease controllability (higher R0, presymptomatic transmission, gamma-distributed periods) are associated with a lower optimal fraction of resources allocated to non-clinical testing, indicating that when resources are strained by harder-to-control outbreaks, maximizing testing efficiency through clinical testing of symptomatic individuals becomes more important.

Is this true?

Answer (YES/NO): NO